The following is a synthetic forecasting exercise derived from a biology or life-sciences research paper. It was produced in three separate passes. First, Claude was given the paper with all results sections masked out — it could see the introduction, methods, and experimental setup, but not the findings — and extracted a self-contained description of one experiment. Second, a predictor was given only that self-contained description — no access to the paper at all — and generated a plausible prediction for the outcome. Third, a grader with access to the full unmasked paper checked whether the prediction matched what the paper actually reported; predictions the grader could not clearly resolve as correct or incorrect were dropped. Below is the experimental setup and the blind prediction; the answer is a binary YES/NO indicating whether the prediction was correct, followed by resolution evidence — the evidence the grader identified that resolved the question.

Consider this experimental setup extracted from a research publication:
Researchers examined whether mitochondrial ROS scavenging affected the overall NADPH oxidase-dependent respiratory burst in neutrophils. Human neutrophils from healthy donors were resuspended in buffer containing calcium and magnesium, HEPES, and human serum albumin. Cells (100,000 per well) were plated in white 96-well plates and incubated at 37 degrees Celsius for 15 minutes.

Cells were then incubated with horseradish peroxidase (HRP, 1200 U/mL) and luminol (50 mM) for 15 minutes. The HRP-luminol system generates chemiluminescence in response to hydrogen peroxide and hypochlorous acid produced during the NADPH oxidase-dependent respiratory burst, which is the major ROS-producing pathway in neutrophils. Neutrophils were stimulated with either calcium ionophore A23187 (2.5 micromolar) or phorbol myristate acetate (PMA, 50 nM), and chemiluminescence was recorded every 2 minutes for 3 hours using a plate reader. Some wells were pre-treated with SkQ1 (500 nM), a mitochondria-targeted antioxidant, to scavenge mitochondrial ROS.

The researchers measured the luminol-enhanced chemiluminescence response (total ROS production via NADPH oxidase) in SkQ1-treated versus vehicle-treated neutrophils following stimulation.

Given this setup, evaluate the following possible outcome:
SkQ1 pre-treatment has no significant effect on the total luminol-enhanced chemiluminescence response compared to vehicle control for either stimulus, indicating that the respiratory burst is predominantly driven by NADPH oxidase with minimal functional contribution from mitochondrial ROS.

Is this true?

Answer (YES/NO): NO